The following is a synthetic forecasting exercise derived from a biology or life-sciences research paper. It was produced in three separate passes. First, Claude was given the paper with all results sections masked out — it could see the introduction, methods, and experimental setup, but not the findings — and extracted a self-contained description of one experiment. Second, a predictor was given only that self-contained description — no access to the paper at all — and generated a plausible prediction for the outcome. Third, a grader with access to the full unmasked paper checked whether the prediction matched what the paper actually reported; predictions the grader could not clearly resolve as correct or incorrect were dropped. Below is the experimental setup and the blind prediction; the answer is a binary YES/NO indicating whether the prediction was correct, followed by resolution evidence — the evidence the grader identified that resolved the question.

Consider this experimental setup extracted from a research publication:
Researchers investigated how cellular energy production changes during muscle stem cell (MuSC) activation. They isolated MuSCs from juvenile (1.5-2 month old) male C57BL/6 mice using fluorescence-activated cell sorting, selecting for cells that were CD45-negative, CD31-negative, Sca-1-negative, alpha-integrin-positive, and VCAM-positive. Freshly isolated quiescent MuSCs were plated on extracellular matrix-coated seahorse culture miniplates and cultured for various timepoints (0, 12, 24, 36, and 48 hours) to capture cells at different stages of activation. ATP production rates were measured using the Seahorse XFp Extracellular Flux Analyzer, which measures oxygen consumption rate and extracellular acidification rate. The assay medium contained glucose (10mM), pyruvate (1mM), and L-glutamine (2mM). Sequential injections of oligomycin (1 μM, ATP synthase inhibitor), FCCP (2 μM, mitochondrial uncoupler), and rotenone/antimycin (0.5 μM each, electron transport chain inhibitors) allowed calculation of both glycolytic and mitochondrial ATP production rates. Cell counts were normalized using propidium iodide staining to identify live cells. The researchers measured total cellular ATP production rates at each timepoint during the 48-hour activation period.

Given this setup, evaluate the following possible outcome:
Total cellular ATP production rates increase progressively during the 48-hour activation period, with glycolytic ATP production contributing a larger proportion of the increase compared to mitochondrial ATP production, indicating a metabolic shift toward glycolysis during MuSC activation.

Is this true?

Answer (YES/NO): NO